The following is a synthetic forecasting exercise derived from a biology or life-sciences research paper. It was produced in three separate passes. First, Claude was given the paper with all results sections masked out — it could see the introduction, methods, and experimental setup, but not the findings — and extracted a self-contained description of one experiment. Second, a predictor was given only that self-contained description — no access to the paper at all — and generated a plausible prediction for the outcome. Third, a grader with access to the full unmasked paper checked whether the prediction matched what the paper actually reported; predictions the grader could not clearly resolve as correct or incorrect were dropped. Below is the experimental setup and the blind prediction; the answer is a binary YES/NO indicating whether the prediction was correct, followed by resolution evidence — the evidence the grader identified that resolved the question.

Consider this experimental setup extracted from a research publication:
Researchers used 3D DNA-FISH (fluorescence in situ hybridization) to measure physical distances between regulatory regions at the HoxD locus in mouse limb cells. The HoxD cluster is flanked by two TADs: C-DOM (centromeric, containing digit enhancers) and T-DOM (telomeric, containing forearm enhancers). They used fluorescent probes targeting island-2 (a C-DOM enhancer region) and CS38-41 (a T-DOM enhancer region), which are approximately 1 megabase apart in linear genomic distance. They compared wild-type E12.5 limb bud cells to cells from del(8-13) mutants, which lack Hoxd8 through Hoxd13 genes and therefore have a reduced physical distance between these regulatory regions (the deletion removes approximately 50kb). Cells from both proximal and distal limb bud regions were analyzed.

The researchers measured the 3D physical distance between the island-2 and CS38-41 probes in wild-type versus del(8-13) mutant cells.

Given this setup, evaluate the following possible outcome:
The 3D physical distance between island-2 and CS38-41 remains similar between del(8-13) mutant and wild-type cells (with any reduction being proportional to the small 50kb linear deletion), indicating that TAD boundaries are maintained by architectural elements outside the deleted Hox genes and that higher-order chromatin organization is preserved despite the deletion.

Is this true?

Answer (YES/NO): YES